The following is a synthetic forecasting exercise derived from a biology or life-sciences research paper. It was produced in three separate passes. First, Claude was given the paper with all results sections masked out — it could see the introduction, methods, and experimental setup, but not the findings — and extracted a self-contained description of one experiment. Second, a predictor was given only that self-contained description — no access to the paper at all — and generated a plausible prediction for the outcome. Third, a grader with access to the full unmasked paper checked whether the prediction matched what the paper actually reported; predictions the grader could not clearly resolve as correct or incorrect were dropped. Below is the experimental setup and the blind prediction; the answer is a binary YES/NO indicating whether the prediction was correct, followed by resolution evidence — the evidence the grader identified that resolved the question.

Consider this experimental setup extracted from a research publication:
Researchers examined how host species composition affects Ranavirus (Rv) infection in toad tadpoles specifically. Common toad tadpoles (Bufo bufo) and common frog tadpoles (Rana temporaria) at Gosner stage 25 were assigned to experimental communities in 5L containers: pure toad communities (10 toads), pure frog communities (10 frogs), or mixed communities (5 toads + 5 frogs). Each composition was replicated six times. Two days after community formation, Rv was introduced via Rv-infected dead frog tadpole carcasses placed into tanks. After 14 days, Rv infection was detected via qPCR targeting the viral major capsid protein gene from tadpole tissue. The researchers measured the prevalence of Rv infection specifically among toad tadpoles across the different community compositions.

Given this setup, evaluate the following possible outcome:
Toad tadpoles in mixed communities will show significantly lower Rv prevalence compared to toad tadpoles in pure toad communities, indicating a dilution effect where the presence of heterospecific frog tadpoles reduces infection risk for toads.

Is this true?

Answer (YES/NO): NO